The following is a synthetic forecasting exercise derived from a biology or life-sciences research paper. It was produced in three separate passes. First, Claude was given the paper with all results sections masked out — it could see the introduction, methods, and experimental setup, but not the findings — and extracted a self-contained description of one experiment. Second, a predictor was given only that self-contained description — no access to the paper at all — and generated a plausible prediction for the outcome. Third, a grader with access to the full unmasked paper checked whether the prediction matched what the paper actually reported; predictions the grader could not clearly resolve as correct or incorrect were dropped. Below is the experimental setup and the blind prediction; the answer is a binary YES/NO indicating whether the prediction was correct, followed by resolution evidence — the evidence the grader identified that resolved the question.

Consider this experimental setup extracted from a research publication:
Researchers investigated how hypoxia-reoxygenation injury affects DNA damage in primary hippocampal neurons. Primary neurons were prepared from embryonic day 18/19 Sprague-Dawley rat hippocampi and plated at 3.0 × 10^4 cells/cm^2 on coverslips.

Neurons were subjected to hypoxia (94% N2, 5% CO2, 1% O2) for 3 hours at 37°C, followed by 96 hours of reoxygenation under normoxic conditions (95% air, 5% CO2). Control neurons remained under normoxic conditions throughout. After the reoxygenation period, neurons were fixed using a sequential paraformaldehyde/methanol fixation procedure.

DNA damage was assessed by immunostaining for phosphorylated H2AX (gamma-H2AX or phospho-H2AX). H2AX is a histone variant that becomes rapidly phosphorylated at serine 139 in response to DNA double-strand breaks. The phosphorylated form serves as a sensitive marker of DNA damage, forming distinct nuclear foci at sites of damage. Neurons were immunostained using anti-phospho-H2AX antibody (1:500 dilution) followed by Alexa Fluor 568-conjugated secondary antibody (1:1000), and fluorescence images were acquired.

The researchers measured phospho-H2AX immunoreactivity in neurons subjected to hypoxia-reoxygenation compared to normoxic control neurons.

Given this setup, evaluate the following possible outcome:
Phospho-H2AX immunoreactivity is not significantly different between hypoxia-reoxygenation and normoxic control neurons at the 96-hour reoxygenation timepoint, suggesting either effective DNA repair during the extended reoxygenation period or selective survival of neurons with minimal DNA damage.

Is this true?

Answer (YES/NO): NO